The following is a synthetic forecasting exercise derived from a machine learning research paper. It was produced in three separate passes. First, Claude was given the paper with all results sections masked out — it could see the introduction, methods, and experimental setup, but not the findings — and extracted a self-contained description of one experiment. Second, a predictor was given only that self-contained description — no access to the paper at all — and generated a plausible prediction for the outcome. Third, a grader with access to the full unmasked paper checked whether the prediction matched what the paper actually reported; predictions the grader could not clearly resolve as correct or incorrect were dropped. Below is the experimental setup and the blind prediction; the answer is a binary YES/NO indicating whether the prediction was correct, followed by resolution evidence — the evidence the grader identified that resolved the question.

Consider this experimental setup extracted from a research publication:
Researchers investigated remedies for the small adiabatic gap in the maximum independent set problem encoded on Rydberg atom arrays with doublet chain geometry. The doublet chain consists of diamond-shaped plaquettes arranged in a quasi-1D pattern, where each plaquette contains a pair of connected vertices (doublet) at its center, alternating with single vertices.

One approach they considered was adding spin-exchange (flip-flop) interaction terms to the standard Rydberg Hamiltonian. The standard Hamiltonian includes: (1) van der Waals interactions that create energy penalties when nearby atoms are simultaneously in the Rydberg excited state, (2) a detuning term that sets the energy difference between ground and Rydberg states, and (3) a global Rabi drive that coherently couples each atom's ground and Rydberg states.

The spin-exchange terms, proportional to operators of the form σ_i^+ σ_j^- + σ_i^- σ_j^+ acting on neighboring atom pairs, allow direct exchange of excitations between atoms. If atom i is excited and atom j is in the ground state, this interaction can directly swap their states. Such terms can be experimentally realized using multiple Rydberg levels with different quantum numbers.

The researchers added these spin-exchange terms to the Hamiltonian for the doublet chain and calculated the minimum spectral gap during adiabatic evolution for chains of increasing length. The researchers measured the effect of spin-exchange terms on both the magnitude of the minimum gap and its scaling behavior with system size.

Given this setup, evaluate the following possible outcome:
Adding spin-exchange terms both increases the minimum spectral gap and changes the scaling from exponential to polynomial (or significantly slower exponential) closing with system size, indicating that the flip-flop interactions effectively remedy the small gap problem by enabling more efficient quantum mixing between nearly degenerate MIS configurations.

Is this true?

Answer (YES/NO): NO